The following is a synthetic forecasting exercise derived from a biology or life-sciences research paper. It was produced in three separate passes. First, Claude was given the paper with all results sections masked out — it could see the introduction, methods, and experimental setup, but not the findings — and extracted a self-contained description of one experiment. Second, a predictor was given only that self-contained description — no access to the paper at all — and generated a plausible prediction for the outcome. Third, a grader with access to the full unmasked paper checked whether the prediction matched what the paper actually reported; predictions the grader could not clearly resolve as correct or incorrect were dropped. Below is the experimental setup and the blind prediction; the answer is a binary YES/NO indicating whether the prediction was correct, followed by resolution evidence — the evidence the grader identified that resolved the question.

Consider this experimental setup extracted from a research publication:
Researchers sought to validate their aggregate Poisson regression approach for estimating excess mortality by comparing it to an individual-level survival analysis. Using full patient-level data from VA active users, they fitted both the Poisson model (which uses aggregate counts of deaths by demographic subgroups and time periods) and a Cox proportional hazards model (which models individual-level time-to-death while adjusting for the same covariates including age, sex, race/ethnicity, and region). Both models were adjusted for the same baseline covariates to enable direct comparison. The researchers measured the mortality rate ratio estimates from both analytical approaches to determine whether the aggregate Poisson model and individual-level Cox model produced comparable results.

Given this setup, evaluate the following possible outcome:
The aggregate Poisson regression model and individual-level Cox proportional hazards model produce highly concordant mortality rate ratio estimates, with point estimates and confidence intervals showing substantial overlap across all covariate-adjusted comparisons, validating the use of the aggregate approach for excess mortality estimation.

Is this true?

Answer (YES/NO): YES